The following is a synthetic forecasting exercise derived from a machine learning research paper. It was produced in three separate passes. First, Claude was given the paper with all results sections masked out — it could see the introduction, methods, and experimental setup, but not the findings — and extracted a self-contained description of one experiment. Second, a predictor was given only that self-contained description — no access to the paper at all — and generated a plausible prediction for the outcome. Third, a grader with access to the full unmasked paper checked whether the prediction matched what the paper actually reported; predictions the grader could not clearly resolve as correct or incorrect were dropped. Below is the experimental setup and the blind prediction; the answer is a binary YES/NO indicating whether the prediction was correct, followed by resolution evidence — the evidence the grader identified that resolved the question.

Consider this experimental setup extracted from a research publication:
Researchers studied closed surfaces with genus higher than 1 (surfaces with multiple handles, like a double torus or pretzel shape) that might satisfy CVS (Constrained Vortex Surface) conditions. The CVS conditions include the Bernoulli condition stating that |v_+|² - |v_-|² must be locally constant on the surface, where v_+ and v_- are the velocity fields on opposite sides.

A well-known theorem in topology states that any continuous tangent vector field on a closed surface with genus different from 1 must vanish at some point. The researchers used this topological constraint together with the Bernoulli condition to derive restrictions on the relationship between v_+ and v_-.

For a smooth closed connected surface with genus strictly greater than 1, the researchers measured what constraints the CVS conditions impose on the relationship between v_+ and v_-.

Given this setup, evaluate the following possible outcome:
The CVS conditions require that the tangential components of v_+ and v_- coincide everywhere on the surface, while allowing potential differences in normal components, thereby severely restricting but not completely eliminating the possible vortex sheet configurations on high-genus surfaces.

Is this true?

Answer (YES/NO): NO